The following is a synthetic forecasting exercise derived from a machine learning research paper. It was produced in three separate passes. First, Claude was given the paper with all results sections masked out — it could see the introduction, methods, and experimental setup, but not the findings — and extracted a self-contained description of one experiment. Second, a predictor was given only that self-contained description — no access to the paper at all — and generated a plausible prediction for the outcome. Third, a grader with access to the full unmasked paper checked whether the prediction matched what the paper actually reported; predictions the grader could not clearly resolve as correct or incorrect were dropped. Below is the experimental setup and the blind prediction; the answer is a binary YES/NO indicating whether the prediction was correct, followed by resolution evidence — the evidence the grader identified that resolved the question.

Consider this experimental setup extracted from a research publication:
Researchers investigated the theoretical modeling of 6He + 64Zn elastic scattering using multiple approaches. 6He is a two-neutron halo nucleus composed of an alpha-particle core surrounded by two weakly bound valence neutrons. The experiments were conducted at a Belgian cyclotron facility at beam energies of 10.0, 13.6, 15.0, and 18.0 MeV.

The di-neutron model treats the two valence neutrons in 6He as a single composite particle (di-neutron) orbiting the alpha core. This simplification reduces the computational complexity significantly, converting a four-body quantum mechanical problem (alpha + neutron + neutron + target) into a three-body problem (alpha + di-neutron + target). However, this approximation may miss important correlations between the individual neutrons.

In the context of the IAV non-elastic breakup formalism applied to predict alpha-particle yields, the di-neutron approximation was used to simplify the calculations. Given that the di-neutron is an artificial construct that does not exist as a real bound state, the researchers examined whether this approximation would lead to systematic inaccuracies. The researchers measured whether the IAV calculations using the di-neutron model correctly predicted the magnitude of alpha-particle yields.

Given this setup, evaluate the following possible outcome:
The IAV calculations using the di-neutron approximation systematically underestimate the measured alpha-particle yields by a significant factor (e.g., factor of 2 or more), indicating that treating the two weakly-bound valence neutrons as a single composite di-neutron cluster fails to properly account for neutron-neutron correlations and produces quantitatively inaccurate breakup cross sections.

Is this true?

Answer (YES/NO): NO